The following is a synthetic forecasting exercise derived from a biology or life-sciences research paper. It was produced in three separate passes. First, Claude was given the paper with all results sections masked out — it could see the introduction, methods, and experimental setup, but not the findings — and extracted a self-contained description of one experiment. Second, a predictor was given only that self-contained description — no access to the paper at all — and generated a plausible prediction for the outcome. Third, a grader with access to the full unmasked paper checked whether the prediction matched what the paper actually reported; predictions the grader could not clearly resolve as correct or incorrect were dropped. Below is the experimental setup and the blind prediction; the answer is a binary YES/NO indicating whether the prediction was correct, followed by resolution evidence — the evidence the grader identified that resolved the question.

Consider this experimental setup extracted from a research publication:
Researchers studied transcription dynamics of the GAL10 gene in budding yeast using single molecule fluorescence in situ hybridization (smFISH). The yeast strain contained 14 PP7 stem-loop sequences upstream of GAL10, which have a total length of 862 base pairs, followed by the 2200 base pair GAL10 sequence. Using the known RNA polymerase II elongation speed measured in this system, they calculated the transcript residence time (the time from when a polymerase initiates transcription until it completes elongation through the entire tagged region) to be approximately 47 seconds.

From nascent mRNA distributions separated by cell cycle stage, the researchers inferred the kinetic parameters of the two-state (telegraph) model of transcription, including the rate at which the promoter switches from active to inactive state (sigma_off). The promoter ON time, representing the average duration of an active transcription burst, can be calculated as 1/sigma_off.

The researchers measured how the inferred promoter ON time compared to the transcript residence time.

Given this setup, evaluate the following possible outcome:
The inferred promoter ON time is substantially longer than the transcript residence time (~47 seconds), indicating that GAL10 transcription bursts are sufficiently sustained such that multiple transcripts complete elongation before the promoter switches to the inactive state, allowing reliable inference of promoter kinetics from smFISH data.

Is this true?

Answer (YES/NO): YES